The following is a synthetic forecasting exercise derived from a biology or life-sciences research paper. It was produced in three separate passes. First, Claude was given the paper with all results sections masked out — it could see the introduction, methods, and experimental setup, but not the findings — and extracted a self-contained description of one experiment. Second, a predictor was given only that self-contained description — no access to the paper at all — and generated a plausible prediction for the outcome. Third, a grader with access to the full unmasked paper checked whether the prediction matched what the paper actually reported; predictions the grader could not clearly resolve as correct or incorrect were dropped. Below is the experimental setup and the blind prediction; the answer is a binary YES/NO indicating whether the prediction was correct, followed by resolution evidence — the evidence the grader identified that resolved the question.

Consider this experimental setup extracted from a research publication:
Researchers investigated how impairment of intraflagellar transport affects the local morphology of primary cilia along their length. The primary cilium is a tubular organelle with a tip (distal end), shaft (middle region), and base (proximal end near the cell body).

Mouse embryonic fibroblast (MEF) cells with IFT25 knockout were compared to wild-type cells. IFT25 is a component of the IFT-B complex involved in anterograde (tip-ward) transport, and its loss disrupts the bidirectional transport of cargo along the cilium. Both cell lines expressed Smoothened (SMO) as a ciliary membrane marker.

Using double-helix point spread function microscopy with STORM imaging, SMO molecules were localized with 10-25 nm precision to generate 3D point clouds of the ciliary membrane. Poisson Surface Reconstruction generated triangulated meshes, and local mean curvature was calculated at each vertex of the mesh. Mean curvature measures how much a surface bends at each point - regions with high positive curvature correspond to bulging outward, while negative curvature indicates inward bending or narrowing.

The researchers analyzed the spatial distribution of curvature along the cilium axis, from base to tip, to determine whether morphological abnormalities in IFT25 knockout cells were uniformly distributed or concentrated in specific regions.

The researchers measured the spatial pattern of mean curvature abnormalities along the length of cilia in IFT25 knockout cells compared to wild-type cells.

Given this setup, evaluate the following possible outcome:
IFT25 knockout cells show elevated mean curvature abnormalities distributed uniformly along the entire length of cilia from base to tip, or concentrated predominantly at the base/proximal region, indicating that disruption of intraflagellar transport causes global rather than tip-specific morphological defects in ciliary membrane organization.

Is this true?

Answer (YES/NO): NO